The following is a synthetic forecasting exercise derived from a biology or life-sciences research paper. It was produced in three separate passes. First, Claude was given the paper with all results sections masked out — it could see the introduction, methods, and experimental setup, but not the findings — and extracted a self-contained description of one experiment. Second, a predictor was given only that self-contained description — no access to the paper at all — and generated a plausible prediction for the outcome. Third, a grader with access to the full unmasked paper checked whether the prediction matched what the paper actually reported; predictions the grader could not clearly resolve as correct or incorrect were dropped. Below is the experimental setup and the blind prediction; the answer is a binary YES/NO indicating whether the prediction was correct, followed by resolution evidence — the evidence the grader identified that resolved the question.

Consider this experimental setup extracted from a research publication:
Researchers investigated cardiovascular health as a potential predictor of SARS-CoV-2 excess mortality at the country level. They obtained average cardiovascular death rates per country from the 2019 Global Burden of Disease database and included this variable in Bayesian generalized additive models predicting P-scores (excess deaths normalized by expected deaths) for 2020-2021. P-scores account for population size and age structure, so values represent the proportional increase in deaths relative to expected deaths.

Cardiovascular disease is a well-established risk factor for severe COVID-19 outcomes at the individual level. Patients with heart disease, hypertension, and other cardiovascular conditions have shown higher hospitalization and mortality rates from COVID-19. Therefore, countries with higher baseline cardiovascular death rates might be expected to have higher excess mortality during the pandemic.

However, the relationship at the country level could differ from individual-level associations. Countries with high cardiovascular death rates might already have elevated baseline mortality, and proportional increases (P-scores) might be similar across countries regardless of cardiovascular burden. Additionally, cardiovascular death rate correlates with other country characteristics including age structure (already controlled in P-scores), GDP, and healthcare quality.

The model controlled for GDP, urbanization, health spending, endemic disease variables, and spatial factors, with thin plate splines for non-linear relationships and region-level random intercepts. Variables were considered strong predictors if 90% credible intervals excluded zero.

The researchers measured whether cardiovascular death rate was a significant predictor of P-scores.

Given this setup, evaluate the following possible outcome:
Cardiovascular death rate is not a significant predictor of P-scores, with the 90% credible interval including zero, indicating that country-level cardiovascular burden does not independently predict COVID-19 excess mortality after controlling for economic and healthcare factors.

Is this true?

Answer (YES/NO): YES